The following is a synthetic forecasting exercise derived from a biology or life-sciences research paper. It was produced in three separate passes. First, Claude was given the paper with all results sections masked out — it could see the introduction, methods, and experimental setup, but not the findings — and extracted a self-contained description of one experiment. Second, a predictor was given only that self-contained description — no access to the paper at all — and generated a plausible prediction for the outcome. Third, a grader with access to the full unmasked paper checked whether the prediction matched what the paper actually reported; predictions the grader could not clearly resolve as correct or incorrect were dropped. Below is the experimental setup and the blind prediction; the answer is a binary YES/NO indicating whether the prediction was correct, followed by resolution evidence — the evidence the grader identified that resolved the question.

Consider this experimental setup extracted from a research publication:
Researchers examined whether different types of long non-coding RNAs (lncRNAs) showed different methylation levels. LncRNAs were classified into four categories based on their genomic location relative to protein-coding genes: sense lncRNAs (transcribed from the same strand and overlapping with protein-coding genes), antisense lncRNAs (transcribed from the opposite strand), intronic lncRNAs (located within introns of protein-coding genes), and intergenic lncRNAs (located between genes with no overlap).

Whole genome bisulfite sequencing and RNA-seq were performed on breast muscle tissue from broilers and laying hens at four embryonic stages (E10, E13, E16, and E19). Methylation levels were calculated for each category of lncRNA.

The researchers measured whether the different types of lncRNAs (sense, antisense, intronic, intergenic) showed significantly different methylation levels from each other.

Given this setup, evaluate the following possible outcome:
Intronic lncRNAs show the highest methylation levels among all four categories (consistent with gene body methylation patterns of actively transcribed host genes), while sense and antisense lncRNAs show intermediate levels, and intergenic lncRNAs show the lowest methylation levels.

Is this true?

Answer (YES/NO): NO